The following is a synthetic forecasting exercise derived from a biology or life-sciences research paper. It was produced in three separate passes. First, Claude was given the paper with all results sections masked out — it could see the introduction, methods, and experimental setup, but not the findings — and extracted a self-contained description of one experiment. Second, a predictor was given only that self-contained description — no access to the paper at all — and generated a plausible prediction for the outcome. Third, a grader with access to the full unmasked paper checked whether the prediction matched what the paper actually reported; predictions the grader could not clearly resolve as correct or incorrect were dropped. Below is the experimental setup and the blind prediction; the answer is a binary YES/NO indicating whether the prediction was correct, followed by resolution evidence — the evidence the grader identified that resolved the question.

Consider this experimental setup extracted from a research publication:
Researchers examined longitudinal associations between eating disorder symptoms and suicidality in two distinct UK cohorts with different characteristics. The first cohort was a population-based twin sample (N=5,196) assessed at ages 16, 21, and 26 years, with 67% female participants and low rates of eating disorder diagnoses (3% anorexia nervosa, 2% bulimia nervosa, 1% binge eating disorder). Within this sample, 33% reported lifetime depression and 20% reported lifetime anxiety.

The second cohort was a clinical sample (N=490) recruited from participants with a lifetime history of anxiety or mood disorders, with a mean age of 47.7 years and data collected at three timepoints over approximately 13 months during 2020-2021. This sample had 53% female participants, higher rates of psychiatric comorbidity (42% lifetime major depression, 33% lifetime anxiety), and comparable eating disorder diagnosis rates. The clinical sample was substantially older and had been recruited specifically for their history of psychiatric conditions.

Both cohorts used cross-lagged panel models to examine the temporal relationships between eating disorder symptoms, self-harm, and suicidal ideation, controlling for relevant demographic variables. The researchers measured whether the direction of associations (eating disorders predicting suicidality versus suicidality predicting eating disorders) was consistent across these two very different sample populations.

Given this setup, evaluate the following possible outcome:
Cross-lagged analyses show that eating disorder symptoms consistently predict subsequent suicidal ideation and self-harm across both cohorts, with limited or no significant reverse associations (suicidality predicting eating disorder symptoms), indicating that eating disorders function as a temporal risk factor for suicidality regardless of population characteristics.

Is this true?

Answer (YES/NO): NO